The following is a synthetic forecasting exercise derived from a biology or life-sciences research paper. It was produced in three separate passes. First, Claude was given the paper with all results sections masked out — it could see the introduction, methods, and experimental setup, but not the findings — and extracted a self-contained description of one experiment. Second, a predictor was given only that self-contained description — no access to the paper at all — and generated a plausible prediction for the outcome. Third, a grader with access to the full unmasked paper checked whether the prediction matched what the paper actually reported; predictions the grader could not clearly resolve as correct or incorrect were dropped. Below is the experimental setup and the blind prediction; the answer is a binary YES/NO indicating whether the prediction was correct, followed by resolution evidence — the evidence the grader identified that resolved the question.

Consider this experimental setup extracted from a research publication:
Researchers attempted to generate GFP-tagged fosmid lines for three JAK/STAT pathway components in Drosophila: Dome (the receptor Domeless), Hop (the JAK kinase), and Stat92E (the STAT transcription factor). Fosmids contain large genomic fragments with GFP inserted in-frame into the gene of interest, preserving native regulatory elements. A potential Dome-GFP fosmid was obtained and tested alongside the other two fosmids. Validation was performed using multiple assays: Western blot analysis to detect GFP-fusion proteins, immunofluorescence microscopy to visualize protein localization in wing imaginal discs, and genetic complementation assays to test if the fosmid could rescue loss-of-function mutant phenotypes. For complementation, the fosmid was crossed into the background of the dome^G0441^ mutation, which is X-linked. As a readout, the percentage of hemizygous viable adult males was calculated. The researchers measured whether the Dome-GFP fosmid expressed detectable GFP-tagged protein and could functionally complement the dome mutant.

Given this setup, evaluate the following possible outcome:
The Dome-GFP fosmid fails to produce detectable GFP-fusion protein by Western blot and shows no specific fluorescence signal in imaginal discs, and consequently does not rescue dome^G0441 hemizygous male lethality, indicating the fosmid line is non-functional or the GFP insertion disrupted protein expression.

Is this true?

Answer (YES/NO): YES